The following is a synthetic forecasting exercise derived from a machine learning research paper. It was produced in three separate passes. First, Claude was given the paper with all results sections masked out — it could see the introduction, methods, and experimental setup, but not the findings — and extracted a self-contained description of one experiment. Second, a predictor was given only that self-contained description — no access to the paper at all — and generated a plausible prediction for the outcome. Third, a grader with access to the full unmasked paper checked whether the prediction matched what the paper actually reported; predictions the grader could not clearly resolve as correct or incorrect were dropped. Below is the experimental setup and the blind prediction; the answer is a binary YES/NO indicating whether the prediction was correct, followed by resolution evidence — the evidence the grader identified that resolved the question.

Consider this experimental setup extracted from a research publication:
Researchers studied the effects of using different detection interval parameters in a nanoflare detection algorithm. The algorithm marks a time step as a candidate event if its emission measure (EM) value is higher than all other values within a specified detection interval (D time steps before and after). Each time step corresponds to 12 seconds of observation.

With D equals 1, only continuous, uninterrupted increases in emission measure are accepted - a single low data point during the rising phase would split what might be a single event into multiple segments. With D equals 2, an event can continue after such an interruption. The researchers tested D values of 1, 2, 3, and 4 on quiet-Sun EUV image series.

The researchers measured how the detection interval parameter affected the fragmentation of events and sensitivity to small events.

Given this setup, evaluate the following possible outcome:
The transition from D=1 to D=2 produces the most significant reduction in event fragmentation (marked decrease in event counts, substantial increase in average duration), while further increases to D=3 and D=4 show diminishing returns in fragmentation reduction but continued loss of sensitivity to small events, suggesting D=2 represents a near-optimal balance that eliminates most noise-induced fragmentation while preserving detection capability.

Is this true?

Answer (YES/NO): YES